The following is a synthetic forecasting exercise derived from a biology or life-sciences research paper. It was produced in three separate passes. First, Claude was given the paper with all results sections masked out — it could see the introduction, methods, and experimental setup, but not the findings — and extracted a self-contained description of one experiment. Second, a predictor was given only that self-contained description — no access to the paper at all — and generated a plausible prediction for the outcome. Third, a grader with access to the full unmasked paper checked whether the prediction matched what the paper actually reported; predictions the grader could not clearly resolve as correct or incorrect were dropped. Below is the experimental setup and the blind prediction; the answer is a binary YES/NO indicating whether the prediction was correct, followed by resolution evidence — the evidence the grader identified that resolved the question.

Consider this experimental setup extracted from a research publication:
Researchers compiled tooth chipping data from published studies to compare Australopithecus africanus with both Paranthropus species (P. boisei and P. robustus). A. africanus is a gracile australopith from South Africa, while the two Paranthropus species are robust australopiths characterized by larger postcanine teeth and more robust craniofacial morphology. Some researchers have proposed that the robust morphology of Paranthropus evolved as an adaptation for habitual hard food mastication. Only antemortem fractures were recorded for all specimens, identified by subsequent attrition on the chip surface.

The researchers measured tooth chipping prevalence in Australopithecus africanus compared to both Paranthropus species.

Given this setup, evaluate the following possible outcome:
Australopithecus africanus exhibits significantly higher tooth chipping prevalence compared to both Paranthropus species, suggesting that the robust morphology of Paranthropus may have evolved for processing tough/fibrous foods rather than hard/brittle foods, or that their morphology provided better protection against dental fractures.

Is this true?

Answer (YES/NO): YES